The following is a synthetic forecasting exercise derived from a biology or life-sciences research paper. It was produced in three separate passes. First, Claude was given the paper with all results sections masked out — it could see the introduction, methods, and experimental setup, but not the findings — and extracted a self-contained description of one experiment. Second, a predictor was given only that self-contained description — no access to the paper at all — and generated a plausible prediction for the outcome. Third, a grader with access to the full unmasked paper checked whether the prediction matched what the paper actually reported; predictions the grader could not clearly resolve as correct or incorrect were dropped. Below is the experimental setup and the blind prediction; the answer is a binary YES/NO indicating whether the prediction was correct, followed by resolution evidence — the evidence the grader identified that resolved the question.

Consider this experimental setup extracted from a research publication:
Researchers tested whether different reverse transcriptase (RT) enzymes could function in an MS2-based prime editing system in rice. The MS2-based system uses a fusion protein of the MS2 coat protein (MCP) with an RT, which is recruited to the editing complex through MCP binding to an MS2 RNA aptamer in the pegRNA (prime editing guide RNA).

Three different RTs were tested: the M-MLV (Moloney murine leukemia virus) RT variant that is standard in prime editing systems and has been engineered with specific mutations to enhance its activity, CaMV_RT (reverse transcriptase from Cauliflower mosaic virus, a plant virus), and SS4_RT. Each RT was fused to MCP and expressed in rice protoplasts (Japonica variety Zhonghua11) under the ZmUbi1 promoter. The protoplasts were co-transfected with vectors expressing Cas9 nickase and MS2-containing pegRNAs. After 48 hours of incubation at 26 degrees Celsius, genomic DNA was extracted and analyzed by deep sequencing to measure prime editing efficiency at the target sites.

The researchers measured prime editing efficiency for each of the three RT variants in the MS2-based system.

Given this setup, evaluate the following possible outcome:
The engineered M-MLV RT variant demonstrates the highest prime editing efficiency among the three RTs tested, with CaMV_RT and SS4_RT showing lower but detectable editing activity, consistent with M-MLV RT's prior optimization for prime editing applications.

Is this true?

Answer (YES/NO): NO